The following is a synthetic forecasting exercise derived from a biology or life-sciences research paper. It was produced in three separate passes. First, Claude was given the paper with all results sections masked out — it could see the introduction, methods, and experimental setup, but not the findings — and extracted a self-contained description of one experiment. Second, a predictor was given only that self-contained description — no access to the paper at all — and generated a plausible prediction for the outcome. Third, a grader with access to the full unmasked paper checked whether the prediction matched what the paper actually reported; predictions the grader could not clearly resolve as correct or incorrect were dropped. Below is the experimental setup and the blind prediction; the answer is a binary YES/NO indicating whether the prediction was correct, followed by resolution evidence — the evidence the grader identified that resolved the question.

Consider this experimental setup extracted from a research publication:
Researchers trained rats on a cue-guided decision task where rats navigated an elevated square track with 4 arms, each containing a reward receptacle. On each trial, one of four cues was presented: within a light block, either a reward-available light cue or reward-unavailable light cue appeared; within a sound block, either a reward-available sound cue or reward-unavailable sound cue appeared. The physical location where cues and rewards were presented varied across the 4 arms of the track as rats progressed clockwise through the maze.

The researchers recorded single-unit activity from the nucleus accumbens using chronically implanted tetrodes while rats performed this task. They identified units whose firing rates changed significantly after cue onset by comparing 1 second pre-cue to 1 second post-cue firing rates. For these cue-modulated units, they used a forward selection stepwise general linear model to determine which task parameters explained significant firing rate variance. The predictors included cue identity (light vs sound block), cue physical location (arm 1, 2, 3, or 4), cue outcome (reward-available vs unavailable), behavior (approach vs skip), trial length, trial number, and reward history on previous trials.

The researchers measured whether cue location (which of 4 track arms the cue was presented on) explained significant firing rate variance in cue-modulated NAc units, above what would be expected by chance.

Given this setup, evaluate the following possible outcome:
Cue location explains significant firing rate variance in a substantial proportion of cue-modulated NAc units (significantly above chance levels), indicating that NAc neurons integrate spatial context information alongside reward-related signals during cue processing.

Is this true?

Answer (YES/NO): YES